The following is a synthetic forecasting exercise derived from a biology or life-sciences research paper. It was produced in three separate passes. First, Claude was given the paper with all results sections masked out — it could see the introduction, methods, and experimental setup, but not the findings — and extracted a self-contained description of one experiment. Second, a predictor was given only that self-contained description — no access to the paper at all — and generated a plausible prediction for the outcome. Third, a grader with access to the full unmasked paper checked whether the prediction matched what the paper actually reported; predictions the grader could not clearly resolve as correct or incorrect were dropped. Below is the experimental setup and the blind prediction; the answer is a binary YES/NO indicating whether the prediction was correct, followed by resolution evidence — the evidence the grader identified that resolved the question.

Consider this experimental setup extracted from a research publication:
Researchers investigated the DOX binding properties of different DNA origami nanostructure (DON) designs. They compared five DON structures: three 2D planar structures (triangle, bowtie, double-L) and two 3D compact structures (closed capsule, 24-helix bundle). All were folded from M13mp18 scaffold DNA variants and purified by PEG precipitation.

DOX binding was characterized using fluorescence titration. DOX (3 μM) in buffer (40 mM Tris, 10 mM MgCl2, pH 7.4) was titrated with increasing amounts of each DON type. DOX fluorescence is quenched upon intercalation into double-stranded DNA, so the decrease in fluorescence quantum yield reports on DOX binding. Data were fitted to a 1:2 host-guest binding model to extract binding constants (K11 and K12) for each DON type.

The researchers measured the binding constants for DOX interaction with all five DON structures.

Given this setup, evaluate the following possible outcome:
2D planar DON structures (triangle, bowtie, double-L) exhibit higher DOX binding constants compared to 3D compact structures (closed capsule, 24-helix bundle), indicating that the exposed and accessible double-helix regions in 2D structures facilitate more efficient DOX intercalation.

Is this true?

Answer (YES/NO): NO